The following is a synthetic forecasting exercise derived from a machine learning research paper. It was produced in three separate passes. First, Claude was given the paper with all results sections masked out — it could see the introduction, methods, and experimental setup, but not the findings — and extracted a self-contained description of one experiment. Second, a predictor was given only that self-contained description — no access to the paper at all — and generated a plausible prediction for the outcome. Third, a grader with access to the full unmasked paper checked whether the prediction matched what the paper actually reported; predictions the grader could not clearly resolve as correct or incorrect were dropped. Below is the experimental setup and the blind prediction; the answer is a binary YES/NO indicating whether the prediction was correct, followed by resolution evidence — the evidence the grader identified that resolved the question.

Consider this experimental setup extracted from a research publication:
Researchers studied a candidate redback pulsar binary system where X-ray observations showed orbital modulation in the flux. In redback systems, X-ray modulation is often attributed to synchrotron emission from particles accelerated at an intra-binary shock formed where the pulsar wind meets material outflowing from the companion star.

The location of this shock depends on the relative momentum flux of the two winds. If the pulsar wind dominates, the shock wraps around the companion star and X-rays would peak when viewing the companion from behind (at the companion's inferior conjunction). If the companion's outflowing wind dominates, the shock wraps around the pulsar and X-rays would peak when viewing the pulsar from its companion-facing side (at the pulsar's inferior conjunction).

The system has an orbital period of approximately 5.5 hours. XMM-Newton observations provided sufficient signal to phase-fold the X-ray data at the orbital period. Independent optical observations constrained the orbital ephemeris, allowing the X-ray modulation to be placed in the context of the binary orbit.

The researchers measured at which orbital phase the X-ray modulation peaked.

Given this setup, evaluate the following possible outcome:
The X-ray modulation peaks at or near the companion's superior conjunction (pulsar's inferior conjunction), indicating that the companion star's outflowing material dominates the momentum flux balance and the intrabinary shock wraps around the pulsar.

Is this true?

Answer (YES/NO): YES